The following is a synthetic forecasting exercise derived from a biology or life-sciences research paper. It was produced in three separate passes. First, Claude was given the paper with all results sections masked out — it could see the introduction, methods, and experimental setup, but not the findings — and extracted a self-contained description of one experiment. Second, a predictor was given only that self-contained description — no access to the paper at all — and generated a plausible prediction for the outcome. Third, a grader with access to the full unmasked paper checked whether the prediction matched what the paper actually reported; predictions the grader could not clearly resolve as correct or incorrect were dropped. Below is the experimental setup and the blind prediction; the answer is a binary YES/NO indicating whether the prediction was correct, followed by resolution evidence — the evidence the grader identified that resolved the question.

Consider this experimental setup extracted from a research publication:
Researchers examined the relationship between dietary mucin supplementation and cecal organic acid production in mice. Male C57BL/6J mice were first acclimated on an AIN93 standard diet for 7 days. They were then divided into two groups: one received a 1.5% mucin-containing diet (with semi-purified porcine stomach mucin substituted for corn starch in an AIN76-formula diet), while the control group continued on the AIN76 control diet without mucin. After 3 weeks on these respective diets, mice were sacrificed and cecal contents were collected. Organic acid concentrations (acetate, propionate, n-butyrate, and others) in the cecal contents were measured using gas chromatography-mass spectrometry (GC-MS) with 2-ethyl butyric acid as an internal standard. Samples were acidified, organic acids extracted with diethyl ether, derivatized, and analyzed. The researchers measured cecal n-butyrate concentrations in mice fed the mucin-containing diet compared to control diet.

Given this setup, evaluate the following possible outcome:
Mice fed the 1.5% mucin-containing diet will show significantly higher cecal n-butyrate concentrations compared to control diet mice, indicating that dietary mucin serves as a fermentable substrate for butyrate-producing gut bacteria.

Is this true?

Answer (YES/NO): YES